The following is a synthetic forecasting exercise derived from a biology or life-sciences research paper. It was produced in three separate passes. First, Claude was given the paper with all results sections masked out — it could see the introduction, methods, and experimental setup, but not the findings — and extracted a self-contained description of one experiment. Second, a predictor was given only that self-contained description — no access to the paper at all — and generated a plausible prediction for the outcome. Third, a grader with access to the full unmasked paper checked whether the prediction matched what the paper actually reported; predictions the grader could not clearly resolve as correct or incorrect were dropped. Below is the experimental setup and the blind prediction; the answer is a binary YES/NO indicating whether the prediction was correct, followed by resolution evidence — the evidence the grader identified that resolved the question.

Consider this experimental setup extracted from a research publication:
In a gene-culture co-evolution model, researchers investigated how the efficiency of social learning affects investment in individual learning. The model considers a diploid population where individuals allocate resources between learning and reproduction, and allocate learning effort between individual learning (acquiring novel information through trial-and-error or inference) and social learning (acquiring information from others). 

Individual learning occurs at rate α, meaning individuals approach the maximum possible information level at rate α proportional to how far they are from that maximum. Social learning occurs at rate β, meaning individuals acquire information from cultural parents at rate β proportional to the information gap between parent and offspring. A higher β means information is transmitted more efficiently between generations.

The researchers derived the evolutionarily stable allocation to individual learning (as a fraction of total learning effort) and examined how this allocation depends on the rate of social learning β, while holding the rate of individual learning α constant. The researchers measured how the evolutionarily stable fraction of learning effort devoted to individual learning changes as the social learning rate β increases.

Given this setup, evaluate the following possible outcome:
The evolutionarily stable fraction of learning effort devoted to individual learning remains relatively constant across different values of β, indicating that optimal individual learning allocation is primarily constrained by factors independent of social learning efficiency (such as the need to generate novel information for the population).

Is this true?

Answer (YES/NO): NO